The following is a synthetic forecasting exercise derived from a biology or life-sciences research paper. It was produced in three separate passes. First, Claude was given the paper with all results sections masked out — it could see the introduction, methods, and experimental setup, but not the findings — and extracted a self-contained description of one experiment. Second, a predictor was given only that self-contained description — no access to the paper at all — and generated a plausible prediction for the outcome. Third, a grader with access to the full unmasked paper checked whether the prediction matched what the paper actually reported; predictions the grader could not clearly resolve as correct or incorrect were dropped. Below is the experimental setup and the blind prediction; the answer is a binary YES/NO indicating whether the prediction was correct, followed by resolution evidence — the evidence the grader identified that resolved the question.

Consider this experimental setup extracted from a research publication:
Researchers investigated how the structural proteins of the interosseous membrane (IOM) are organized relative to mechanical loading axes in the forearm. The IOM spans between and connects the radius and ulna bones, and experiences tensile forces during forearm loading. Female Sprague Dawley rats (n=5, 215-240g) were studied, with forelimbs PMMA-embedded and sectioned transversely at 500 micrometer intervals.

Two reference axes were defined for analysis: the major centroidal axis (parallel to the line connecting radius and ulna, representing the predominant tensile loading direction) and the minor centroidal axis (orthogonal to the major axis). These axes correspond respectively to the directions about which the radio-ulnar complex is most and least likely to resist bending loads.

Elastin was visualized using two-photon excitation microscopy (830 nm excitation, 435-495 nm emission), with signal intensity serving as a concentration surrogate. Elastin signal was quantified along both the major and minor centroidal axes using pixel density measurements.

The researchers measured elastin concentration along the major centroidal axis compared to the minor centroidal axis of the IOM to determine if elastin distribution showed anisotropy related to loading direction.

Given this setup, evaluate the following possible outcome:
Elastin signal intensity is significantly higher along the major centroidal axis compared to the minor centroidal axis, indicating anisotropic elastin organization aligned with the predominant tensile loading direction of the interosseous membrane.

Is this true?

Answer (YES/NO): YES